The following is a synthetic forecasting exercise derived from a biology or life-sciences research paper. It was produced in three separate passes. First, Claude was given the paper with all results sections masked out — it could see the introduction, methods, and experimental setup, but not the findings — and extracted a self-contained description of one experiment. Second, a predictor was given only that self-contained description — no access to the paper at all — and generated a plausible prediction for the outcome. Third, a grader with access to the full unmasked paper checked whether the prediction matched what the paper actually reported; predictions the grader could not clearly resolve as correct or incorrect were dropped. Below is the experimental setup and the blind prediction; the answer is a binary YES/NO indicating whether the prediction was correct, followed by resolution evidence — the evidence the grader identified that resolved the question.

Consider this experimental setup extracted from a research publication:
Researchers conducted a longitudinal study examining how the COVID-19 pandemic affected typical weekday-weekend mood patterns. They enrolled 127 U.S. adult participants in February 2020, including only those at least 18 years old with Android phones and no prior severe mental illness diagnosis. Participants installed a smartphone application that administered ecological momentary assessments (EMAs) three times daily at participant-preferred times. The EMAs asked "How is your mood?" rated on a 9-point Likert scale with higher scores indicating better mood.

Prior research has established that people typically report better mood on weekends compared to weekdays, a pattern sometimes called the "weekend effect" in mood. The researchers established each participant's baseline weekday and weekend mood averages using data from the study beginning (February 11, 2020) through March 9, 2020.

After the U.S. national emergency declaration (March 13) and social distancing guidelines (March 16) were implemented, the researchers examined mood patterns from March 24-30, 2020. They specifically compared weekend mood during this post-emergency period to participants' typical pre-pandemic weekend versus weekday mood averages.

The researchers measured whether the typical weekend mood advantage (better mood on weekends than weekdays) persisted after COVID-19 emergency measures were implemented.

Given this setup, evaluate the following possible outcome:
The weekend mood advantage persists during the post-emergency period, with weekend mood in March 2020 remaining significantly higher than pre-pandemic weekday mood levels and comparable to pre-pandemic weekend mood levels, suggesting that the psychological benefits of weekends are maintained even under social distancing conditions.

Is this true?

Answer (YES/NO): NO